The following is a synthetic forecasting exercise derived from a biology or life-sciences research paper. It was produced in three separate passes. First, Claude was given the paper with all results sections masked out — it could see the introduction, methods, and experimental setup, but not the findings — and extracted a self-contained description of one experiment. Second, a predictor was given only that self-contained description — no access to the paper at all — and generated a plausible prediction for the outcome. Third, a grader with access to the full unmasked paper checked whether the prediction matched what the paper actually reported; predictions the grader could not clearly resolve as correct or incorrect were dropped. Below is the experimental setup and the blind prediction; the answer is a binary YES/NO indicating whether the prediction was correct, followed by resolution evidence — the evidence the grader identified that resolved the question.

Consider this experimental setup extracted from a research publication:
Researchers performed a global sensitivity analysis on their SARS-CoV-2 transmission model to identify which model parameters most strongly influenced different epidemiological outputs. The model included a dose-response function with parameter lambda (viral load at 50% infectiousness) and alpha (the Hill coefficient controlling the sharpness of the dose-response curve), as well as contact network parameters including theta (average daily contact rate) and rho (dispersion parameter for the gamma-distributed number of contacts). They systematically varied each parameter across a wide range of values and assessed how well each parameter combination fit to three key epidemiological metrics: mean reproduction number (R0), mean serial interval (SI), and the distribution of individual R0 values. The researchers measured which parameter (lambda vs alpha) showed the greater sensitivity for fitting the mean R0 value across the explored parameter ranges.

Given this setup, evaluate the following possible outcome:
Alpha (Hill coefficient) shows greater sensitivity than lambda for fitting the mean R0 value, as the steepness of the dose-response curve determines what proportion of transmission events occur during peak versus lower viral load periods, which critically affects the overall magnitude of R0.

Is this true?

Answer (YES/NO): NO